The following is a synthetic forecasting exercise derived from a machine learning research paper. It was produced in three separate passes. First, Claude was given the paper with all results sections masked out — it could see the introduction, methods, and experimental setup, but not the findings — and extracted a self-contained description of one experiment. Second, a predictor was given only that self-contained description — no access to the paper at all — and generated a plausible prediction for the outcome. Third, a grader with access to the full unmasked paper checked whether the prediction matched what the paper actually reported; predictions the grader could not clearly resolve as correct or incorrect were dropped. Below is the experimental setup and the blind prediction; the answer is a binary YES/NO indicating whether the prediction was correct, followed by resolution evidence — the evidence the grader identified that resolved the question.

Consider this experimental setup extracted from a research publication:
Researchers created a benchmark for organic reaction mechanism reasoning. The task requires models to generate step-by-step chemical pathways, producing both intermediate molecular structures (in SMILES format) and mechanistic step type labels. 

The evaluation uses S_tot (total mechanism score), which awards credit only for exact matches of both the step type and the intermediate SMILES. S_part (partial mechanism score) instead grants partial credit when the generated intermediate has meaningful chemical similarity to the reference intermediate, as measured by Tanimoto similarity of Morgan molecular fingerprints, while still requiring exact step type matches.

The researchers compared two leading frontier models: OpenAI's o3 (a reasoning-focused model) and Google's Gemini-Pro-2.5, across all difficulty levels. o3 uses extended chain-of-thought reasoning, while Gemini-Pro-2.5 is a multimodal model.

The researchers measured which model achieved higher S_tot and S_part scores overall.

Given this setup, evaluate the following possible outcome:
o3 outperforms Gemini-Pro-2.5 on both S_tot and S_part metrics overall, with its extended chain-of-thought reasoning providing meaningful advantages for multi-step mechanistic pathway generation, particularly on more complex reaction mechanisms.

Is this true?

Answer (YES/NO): NO